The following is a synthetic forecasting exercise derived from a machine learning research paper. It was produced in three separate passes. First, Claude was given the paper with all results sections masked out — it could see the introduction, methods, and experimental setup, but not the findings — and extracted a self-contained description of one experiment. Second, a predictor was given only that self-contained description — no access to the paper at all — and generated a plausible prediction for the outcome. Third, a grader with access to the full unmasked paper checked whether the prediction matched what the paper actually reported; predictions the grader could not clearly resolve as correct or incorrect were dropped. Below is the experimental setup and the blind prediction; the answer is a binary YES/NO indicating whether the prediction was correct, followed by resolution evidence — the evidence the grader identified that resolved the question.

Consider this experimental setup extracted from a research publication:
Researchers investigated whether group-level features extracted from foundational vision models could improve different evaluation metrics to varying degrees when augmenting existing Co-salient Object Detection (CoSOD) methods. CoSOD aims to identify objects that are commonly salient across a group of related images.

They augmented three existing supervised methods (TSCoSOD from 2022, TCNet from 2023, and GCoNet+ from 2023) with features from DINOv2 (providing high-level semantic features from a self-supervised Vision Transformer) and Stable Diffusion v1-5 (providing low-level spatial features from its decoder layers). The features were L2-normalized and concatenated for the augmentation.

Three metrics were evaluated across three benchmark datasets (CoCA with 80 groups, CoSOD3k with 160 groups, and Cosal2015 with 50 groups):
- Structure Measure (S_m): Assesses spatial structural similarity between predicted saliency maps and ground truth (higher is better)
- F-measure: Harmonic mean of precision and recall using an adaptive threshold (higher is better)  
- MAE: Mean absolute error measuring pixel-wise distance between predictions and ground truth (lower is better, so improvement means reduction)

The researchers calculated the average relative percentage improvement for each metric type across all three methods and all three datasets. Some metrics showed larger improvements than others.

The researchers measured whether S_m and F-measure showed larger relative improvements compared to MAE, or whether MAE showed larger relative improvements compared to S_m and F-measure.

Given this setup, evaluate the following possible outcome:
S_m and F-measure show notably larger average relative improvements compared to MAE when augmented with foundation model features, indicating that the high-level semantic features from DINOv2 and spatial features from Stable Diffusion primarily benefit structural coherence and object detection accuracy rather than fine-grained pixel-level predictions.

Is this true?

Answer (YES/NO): NO